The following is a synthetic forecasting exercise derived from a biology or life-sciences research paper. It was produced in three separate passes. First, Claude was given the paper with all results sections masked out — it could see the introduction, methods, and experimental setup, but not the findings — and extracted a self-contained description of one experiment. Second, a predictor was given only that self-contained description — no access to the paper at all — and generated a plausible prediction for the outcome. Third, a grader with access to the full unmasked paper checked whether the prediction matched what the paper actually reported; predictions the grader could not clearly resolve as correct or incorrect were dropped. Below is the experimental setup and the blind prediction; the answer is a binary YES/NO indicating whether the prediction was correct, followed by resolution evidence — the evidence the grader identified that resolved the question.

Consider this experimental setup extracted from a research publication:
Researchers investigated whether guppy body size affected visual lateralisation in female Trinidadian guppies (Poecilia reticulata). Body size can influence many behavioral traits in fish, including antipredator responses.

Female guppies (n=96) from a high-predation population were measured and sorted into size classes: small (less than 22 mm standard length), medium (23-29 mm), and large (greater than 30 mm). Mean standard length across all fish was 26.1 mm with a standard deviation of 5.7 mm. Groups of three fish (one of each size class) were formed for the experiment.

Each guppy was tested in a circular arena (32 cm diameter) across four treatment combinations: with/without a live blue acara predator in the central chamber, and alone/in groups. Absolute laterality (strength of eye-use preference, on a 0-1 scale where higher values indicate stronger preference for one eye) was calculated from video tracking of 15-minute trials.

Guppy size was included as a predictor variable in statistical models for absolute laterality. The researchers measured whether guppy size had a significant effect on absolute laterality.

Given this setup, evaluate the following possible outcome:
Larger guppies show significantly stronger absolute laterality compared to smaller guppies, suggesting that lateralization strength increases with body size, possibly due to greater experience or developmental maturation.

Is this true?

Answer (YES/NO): NO